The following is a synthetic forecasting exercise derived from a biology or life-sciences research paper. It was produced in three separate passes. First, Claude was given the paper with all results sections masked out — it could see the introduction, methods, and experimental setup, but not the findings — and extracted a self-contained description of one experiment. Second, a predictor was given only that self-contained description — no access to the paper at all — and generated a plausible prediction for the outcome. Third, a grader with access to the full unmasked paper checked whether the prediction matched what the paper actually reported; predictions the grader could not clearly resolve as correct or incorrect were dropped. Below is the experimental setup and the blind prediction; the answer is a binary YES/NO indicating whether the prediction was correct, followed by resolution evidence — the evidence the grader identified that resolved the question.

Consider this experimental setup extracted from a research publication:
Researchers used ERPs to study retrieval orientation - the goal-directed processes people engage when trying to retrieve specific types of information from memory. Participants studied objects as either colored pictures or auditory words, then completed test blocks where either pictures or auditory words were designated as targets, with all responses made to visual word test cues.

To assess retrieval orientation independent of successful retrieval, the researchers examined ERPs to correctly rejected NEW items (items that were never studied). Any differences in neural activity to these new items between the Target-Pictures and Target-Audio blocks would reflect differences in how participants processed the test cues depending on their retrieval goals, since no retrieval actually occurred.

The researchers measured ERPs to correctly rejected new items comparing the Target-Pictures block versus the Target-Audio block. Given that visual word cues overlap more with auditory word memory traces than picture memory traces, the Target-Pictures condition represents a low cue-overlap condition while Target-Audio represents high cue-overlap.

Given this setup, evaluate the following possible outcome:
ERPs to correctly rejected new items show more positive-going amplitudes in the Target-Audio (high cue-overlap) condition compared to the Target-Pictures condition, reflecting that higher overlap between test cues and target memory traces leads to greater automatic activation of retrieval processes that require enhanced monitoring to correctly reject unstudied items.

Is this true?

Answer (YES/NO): YES